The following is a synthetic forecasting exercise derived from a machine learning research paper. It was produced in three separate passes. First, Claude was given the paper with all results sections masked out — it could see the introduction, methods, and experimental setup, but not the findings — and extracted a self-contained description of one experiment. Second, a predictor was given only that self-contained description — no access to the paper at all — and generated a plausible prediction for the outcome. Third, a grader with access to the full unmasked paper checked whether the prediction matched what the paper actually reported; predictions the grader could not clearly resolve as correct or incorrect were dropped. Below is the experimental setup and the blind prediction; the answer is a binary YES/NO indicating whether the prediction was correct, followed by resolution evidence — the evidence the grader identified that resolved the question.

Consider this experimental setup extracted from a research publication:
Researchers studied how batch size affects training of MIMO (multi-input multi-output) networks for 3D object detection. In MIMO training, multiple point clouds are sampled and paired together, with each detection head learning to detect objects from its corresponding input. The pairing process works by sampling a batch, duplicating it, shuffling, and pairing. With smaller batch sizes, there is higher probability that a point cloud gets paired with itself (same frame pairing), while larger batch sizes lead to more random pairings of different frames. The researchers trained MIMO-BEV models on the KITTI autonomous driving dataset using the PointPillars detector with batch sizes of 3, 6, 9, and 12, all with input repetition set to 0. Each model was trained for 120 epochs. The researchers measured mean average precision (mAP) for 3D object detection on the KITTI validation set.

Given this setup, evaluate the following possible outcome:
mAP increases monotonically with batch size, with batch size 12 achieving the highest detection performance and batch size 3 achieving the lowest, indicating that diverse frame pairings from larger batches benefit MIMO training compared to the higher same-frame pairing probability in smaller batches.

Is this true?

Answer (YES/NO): NO